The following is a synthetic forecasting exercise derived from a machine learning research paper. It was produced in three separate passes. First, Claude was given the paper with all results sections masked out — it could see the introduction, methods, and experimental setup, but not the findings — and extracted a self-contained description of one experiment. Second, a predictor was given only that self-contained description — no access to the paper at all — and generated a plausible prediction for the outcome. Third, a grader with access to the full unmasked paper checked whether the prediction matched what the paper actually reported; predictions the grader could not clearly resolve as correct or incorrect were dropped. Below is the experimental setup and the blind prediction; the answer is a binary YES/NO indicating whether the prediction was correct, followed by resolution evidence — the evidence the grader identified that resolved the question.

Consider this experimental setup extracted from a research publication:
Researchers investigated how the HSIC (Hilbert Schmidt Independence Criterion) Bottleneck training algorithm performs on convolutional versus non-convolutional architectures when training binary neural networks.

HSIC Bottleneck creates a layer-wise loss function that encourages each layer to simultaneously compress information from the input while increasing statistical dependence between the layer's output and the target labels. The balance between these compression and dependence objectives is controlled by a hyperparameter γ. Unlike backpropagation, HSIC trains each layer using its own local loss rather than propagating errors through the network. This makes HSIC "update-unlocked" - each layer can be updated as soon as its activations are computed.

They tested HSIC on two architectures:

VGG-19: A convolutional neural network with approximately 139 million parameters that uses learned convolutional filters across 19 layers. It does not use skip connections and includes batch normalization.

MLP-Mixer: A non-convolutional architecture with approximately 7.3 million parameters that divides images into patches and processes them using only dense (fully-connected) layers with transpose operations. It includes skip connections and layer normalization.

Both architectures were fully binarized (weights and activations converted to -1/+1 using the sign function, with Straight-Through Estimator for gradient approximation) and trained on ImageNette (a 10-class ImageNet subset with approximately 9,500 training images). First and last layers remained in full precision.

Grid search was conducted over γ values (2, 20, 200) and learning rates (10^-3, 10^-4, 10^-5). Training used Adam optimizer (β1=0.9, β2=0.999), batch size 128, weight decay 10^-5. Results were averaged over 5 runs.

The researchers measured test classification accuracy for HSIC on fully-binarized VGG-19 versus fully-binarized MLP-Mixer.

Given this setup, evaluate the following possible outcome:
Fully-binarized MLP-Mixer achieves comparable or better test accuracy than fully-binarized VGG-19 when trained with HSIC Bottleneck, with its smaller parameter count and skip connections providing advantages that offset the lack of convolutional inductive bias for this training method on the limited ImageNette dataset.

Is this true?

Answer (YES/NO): NO